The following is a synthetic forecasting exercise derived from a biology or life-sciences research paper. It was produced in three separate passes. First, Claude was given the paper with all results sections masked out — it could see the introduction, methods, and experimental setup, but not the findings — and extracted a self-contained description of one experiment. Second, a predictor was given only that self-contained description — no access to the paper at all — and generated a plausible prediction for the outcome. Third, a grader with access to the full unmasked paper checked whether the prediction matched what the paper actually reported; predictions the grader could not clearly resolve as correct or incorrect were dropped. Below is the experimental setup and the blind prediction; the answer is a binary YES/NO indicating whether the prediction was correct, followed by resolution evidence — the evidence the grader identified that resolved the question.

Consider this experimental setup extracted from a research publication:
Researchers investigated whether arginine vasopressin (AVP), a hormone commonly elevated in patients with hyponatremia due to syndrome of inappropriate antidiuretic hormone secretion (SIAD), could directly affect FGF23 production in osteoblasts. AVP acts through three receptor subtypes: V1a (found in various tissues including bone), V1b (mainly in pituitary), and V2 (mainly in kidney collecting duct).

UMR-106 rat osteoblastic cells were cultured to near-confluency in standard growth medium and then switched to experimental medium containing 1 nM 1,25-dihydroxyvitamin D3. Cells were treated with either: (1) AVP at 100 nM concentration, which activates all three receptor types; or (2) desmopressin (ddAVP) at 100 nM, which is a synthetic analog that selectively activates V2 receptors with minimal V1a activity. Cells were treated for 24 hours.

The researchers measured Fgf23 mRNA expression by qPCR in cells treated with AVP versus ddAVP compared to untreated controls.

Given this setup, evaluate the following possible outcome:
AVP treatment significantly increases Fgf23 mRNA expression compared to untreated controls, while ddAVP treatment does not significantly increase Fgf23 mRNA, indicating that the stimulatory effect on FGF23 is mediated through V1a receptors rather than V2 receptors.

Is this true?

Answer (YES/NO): NO